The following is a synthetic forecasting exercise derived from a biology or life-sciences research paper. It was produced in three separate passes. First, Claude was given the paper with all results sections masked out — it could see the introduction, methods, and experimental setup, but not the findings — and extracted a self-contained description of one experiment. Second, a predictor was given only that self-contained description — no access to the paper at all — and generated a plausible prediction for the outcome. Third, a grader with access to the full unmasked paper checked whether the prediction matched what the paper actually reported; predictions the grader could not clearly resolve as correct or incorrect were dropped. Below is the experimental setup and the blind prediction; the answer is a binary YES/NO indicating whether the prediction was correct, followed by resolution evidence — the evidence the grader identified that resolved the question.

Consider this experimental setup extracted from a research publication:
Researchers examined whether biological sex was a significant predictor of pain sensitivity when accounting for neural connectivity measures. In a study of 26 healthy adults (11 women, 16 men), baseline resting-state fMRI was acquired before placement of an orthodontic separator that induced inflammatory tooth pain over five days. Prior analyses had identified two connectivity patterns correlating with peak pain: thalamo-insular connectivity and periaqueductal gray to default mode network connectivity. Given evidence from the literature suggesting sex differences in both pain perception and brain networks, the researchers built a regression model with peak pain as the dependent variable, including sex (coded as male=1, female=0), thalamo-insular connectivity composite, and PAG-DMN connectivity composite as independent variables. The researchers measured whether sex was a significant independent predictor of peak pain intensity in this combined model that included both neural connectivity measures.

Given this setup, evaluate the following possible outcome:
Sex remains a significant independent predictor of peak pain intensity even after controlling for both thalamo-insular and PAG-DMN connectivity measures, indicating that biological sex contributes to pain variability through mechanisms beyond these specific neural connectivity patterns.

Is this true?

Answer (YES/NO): NO